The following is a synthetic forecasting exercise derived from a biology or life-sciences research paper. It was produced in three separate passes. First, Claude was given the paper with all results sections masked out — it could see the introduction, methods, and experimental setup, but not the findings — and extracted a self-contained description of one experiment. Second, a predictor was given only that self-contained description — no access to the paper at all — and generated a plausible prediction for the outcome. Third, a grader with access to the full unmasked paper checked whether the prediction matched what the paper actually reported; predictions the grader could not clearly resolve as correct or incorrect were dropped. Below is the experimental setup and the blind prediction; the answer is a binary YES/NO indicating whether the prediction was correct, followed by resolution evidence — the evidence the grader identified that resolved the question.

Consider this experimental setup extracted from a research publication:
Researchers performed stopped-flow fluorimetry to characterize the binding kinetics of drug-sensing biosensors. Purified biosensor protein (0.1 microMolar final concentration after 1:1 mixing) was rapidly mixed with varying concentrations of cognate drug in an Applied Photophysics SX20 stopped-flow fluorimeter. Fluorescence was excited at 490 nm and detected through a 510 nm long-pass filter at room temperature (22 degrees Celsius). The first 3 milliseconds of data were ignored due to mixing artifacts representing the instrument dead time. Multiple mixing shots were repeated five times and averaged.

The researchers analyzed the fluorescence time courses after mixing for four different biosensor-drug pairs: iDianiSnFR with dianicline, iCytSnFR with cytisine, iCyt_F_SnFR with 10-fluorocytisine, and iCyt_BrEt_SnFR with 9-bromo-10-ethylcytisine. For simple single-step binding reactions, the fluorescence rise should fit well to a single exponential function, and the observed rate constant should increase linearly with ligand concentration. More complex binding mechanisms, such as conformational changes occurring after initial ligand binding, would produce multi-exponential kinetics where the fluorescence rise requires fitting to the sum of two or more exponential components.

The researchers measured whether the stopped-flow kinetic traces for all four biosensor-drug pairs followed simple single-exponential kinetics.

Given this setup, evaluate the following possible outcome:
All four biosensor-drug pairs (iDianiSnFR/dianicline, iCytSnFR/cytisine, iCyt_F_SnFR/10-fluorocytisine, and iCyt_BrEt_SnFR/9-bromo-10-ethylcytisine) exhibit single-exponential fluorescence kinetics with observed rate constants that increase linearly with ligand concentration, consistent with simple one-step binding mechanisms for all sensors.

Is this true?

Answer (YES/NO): NO